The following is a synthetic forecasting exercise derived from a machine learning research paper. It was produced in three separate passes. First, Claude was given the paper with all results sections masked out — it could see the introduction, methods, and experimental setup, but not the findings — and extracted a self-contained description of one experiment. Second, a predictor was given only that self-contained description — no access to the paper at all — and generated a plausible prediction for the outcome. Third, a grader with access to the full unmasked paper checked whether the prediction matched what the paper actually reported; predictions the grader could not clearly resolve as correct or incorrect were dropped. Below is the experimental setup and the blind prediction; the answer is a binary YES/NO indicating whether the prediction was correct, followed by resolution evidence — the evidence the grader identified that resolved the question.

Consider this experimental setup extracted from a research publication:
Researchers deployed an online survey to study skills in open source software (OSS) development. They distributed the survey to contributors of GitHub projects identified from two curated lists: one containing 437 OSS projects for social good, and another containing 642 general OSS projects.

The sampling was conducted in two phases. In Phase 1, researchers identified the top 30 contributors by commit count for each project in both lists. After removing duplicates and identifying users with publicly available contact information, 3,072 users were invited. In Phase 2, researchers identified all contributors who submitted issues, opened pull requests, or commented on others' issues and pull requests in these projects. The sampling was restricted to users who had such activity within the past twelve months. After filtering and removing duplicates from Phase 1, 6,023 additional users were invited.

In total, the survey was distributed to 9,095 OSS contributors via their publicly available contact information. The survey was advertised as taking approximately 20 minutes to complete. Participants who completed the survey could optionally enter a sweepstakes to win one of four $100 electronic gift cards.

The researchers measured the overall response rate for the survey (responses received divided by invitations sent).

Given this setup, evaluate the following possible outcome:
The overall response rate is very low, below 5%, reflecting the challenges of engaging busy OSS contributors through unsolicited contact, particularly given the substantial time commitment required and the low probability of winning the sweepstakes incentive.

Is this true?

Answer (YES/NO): NO